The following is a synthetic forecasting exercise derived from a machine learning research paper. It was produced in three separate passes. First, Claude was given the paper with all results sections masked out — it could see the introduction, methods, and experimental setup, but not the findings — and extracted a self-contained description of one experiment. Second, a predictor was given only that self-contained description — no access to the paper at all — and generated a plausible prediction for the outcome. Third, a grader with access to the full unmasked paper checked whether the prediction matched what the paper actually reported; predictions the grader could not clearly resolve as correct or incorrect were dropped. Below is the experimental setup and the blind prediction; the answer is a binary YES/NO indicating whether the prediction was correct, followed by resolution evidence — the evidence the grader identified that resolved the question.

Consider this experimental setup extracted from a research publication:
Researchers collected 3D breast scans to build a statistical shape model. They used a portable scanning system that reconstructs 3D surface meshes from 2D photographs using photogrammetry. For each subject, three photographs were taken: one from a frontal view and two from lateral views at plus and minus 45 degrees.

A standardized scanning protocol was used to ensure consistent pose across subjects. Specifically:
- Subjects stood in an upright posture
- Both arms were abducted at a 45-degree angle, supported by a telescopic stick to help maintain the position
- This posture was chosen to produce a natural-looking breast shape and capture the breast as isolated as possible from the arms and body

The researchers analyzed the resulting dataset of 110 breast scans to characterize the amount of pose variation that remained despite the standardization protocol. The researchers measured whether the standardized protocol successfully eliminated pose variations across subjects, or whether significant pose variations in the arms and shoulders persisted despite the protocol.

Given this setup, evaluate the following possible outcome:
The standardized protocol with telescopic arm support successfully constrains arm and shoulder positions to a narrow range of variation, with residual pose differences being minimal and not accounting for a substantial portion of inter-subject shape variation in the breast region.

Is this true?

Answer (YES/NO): NO